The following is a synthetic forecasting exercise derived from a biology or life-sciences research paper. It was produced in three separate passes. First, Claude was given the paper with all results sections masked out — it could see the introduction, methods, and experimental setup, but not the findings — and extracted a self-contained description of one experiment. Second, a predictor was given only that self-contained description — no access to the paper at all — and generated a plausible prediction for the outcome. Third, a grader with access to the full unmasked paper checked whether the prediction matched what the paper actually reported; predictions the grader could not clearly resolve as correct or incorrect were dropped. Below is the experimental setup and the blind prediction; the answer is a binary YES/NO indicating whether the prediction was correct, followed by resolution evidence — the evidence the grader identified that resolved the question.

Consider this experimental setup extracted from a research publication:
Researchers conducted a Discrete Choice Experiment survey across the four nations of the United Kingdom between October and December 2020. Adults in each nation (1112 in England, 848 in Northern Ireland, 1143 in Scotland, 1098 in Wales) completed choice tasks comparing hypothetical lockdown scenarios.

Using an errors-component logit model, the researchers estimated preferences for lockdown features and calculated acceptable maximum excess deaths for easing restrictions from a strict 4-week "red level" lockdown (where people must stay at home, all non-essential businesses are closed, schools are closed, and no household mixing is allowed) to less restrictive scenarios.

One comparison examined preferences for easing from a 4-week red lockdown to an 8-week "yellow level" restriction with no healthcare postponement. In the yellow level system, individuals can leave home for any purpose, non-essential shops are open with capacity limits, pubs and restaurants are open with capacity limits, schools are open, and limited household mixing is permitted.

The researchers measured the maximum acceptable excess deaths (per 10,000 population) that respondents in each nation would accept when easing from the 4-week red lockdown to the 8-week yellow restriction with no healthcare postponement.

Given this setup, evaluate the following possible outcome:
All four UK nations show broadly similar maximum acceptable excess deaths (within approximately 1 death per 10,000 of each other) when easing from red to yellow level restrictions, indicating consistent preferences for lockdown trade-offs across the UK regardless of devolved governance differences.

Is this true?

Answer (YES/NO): NO